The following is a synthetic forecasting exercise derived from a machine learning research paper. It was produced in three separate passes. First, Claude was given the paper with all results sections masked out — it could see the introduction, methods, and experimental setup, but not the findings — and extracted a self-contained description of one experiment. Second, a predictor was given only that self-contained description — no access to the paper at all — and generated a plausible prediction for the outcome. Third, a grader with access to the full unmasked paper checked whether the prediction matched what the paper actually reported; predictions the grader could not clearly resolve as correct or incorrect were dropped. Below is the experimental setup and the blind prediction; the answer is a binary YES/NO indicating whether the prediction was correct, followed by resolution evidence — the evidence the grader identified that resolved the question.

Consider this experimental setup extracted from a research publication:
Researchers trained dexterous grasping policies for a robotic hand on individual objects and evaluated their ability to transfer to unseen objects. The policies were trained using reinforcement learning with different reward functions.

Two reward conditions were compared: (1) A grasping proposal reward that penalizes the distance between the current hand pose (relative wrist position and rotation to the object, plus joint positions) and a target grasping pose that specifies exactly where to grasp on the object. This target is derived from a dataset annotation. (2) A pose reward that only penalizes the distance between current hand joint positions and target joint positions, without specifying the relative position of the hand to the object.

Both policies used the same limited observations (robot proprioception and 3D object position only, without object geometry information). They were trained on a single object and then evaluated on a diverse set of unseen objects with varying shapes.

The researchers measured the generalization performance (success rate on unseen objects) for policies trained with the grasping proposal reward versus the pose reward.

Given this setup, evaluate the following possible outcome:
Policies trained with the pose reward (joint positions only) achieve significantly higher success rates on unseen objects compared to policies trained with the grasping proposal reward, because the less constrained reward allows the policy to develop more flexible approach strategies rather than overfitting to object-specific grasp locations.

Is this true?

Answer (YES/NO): YES